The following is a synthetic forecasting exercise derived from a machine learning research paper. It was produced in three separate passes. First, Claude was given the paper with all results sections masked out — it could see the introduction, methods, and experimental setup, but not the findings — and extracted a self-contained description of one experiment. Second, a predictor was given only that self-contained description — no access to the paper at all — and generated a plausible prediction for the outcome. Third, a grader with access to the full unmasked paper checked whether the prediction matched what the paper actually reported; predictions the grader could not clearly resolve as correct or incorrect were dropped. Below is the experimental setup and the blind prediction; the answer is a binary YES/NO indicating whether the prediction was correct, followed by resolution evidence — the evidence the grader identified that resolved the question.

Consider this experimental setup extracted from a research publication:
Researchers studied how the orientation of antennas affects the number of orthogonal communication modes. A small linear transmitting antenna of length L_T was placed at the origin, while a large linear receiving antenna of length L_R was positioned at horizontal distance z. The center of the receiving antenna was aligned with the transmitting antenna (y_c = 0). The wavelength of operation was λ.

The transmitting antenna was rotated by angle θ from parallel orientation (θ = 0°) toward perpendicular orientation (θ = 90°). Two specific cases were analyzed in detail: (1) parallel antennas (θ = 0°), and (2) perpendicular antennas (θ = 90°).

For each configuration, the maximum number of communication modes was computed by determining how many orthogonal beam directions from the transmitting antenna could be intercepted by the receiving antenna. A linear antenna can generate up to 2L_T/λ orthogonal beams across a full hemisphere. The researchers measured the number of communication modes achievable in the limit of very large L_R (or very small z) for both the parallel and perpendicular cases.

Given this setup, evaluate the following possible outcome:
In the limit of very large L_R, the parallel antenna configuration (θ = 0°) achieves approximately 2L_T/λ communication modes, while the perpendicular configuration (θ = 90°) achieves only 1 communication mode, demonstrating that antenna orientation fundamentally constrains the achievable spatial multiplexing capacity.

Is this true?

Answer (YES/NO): NO